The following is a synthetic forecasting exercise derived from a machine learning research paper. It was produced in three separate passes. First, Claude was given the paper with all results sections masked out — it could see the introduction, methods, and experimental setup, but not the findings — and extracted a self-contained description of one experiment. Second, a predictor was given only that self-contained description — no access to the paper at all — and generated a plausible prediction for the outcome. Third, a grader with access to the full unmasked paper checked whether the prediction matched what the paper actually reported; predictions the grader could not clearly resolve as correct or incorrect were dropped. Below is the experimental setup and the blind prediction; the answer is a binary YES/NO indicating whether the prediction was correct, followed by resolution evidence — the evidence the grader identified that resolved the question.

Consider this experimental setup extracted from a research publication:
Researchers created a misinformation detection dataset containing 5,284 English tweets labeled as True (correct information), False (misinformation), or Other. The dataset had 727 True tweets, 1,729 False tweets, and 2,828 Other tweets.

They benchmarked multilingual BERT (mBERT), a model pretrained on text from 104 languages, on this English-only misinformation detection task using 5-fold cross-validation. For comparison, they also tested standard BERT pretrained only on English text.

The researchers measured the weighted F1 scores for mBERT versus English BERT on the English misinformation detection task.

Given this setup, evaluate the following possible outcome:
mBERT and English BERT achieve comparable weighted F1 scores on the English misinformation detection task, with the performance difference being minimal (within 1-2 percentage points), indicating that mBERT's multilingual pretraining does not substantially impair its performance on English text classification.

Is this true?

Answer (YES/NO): NO